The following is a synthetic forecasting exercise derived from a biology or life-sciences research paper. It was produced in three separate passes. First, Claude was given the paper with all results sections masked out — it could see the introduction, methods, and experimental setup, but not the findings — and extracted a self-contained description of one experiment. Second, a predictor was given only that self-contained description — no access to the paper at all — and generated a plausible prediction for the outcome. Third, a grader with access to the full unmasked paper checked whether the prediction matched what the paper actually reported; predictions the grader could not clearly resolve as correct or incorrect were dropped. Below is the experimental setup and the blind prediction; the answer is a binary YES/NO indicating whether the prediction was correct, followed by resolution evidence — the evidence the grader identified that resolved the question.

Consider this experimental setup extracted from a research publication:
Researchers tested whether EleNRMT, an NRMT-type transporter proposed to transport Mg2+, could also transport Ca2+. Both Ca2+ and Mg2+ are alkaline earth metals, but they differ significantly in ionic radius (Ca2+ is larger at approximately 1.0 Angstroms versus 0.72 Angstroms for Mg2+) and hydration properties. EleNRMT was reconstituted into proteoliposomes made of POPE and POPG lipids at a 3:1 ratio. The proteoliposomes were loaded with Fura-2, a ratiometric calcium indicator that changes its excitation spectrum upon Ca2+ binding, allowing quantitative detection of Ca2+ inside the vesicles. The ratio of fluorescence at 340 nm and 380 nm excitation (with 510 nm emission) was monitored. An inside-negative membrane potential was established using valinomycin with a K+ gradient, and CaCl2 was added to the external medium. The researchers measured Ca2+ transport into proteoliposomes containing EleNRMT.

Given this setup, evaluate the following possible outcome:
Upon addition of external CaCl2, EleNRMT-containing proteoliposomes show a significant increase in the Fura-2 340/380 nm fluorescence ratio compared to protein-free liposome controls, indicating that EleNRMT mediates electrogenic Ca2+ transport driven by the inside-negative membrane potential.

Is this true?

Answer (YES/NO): NO